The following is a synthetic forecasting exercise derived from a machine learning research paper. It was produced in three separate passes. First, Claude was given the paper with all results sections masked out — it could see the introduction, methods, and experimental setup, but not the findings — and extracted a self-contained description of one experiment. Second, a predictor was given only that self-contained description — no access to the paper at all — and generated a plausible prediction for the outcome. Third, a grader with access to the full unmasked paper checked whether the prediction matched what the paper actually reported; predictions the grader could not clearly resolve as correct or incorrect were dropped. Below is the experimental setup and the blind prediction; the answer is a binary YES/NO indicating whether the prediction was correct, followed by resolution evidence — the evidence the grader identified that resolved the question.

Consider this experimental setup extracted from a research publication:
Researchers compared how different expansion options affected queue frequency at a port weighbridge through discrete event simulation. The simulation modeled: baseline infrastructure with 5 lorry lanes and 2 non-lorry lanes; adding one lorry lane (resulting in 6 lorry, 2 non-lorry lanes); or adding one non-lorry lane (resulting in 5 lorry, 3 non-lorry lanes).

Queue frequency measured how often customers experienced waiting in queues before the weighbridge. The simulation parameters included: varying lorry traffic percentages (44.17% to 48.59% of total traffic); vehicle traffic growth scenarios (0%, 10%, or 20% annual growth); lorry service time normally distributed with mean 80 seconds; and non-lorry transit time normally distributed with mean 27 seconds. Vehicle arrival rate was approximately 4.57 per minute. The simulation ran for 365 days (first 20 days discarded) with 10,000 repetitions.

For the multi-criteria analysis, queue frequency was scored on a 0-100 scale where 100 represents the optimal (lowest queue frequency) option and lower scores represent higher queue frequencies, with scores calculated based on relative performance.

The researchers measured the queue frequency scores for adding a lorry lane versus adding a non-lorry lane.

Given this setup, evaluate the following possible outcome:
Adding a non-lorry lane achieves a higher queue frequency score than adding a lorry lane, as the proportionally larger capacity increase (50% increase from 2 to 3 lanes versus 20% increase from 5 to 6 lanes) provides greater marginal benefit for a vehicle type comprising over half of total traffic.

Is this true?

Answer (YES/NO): NO